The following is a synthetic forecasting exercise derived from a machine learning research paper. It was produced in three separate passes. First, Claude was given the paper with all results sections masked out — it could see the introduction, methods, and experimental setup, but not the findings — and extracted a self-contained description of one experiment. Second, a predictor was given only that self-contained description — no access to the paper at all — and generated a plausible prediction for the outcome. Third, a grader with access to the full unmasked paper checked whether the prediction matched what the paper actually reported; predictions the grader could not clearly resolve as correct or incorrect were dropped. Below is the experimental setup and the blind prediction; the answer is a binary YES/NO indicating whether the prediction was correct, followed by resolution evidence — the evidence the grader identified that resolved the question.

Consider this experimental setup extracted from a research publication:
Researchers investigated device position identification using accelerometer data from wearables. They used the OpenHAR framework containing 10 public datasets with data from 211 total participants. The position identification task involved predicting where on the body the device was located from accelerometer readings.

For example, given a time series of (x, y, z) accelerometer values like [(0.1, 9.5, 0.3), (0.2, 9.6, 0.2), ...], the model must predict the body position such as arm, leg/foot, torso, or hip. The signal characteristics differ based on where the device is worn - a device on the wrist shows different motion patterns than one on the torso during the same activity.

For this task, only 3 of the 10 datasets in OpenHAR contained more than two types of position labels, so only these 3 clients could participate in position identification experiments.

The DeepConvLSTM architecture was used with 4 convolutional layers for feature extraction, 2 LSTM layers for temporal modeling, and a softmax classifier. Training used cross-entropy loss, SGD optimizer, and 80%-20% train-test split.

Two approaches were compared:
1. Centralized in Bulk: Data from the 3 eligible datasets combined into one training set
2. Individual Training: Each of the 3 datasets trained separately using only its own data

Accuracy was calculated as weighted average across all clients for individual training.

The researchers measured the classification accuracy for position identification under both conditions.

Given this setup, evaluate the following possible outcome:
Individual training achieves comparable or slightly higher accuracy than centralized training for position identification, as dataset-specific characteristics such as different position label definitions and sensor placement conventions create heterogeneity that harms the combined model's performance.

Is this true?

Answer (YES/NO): YES